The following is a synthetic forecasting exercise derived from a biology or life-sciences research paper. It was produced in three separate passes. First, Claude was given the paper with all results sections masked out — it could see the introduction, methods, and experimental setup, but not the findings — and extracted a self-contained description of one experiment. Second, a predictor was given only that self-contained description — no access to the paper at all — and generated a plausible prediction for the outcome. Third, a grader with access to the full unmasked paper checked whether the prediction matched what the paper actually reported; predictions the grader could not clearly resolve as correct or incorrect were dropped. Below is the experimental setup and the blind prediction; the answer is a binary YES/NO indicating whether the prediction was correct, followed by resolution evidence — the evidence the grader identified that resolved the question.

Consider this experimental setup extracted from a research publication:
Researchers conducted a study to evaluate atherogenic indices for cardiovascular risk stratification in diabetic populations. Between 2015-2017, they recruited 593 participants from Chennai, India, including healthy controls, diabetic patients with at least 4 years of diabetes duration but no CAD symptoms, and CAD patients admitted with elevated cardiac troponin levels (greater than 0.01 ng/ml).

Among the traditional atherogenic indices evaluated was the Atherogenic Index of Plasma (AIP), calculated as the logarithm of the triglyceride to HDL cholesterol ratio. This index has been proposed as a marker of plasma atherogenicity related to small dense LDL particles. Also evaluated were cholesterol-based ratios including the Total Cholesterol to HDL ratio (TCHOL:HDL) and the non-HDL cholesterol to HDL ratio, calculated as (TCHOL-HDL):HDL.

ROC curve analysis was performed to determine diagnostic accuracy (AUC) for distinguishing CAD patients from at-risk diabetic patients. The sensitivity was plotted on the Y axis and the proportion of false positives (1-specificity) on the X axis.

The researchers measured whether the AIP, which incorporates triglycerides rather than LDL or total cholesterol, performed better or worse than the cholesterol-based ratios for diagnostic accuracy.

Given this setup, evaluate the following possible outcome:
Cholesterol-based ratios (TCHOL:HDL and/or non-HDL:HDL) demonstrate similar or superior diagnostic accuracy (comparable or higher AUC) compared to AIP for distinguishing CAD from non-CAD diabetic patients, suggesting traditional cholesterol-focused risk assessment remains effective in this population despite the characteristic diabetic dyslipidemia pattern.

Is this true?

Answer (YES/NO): YES